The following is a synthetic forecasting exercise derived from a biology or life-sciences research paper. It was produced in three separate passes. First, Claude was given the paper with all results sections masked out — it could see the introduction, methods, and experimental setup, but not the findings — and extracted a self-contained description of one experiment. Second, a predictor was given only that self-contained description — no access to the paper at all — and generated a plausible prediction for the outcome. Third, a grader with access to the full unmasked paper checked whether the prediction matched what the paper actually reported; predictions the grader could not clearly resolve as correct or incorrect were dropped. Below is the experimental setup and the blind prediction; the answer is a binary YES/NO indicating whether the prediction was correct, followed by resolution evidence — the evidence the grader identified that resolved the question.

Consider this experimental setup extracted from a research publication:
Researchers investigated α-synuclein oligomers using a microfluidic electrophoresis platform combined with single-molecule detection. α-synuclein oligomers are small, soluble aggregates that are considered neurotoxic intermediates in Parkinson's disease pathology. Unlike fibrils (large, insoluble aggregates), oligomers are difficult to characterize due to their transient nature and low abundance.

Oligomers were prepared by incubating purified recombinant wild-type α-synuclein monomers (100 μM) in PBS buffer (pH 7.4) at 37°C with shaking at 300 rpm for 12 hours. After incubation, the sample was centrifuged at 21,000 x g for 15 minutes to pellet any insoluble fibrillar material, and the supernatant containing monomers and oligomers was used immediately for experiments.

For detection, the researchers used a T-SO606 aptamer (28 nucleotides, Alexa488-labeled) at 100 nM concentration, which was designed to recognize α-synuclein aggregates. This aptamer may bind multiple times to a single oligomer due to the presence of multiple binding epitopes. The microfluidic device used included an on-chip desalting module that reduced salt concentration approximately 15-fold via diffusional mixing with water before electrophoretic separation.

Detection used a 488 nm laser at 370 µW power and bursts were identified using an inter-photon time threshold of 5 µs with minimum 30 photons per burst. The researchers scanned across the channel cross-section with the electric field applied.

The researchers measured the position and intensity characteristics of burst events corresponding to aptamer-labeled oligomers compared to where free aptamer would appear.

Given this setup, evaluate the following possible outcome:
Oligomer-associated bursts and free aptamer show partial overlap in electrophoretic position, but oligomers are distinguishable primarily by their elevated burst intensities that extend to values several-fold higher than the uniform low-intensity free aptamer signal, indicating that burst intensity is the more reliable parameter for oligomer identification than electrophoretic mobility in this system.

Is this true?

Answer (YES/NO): NO